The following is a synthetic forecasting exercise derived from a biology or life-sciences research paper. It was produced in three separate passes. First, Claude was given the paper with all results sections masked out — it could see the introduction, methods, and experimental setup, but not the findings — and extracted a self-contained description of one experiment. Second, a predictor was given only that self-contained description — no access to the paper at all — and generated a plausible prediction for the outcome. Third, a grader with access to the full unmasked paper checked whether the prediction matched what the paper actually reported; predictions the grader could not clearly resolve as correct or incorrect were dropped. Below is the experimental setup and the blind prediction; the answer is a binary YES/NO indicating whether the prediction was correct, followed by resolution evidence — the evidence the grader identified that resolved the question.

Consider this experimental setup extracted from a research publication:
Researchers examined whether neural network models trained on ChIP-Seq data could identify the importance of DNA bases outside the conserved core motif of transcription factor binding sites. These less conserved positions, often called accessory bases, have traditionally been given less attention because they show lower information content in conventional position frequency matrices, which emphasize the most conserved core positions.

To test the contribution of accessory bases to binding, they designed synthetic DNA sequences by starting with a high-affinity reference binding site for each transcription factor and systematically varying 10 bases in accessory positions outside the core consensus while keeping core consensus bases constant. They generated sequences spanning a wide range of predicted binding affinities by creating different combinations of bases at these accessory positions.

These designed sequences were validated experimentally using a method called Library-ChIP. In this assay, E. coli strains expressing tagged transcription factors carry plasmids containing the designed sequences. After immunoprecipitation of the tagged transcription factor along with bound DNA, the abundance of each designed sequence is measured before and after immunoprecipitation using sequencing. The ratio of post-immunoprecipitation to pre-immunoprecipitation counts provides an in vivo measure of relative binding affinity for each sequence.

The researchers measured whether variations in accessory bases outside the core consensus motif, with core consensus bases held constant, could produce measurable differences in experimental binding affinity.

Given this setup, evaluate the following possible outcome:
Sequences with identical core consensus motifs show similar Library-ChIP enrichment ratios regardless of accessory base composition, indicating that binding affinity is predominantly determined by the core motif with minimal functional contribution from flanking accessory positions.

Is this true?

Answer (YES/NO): NO